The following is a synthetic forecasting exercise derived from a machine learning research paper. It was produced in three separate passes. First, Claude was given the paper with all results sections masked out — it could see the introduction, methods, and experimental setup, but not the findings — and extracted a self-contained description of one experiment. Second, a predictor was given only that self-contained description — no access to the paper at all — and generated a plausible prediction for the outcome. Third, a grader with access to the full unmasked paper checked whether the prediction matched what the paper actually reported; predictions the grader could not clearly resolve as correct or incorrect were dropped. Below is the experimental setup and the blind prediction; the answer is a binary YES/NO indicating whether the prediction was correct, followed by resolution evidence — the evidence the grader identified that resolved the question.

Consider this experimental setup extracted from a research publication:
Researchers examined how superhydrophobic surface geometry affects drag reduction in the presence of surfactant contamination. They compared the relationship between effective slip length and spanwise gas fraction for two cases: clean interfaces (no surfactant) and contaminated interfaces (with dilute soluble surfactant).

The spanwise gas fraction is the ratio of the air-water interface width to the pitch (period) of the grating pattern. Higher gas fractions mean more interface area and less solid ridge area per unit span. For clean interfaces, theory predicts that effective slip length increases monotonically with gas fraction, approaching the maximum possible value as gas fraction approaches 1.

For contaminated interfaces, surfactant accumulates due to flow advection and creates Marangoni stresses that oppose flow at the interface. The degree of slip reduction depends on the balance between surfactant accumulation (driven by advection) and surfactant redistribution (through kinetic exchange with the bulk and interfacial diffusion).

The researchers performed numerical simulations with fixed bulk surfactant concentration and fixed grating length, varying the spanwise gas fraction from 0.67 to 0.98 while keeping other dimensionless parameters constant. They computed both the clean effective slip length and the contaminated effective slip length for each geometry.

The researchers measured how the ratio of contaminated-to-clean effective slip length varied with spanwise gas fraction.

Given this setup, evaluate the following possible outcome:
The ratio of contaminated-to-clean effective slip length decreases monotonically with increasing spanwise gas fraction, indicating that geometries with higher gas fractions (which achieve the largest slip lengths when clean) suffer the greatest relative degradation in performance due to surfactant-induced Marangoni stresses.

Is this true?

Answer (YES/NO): NO